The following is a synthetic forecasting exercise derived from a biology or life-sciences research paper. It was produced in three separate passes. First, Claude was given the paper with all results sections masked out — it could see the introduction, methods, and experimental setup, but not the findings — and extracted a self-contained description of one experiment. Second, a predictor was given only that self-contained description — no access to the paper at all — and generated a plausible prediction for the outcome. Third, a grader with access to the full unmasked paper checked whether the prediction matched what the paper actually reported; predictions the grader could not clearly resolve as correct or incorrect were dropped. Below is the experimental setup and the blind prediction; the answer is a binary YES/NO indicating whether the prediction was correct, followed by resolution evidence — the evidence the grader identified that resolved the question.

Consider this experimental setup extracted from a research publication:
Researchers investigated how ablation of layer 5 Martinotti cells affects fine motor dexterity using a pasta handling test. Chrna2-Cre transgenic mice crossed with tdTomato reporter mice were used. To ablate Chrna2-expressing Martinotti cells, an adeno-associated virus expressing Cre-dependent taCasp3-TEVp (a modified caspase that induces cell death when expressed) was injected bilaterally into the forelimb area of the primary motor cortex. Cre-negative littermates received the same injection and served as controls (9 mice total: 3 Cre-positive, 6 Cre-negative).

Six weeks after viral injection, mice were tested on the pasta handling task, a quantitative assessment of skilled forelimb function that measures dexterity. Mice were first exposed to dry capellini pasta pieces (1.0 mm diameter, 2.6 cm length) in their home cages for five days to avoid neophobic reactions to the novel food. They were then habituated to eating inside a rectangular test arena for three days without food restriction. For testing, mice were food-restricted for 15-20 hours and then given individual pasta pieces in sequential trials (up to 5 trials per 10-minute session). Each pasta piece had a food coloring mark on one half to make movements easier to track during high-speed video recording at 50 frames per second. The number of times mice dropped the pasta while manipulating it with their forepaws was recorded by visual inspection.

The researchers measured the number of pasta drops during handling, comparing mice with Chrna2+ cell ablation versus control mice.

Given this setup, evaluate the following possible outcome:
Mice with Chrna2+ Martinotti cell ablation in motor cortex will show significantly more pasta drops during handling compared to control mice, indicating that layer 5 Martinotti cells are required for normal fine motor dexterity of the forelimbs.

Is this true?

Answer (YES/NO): YES